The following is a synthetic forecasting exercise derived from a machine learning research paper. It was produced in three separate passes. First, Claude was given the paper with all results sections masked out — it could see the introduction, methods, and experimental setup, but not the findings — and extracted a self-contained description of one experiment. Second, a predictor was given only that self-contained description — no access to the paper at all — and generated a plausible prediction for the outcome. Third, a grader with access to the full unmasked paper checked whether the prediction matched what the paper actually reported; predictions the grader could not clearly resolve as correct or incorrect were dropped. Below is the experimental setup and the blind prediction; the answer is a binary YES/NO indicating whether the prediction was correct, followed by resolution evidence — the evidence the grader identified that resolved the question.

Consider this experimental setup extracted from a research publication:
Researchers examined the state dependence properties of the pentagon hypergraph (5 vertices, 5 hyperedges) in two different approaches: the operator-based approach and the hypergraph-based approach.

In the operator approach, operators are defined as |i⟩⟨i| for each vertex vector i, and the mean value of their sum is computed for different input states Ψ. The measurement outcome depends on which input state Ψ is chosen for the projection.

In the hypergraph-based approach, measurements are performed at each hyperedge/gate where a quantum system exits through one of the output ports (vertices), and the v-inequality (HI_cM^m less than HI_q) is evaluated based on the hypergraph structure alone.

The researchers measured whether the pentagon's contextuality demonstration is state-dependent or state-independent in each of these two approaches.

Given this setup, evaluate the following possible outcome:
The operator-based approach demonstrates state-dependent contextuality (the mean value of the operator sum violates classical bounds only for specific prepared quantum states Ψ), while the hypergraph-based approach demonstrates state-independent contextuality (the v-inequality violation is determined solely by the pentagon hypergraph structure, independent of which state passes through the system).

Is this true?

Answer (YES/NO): YES